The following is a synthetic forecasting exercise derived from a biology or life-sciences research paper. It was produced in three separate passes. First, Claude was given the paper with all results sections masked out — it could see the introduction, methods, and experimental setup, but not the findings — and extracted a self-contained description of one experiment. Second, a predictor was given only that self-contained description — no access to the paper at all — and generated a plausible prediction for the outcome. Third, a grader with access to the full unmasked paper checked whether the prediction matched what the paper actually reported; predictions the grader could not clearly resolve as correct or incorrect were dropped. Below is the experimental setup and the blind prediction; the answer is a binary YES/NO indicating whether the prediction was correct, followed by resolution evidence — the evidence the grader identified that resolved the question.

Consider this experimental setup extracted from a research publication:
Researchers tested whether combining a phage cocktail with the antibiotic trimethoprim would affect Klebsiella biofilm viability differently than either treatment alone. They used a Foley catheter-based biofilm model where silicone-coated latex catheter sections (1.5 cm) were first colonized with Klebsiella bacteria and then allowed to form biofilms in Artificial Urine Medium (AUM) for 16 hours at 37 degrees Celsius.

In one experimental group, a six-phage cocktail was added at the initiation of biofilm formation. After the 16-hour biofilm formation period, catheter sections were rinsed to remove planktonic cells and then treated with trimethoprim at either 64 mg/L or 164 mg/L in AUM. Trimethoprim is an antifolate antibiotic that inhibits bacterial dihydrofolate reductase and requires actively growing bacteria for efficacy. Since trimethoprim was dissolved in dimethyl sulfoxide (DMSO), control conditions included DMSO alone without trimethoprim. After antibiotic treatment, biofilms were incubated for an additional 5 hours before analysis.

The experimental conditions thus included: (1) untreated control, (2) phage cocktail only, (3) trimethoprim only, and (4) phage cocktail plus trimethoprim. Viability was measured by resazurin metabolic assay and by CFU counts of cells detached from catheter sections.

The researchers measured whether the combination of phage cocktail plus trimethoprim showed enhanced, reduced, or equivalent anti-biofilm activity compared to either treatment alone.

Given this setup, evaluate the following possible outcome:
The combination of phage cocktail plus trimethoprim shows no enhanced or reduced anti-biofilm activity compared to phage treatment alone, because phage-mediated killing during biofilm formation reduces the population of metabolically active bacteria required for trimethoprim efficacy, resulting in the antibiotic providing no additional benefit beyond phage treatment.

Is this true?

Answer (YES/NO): NO